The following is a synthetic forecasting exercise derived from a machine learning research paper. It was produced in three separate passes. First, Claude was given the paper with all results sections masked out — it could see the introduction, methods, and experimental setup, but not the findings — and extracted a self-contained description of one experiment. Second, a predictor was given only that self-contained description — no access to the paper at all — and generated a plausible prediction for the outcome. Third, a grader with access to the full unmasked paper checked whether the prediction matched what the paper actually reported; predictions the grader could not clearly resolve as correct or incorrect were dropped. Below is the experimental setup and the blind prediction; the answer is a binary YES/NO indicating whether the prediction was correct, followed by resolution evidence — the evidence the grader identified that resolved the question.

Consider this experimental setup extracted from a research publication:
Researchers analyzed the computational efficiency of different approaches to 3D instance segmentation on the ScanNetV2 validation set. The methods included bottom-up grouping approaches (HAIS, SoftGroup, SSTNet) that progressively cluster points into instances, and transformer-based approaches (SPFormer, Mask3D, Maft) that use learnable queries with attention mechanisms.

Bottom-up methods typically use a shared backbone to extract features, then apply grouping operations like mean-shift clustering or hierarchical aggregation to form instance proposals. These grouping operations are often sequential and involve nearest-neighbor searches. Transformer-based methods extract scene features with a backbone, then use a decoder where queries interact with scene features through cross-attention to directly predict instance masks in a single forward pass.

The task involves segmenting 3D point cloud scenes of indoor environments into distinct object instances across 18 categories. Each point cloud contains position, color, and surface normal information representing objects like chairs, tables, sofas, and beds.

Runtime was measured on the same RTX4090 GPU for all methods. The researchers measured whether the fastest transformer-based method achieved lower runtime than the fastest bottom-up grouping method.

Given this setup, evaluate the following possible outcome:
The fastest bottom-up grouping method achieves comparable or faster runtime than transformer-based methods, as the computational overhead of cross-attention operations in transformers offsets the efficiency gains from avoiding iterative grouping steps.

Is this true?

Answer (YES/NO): NO